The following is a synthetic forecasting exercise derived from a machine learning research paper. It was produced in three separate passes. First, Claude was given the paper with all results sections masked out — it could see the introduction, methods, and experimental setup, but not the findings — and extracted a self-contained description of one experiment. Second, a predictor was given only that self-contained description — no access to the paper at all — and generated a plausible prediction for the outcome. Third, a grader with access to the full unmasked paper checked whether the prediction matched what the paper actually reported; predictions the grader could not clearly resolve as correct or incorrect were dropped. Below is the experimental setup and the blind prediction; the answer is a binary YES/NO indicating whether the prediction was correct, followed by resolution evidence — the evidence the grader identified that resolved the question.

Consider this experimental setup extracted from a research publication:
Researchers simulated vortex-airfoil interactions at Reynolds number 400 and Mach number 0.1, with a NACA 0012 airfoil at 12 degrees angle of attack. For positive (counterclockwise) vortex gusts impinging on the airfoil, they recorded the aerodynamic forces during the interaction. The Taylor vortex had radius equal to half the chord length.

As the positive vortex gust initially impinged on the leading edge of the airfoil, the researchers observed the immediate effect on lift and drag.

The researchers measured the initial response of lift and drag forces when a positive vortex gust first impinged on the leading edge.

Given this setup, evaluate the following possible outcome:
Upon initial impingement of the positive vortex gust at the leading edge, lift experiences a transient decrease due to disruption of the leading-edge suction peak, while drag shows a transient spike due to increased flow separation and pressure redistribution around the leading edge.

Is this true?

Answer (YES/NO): NO